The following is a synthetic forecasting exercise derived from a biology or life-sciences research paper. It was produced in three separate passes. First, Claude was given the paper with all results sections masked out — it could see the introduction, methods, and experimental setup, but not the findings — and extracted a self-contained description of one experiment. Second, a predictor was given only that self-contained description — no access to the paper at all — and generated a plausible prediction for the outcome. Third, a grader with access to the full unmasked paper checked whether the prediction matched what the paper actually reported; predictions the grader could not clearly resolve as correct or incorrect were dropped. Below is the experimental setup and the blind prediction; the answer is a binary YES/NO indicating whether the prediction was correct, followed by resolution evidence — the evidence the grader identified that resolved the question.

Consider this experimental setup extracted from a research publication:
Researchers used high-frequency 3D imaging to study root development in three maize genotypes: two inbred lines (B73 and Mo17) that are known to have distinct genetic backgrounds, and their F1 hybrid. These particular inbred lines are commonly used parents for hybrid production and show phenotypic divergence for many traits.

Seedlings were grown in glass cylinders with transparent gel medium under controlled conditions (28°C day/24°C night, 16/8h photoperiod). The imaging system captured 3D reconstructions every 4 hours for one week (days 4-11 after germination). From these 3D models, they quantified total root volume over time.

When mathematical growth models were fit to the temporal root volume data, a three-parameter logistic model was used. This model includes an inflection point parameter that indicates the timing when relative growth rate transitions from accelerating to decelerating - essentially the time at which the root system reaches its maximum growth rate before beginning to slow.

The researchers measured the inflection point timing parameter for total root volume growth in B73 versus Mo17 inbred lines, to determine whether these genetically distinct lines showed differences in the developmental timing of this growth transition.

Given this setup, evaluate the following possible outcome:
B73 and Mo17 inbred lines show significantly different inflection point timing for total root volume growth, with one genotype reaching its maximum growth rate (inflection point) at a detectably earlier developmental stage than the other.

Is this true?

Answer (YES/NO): YES